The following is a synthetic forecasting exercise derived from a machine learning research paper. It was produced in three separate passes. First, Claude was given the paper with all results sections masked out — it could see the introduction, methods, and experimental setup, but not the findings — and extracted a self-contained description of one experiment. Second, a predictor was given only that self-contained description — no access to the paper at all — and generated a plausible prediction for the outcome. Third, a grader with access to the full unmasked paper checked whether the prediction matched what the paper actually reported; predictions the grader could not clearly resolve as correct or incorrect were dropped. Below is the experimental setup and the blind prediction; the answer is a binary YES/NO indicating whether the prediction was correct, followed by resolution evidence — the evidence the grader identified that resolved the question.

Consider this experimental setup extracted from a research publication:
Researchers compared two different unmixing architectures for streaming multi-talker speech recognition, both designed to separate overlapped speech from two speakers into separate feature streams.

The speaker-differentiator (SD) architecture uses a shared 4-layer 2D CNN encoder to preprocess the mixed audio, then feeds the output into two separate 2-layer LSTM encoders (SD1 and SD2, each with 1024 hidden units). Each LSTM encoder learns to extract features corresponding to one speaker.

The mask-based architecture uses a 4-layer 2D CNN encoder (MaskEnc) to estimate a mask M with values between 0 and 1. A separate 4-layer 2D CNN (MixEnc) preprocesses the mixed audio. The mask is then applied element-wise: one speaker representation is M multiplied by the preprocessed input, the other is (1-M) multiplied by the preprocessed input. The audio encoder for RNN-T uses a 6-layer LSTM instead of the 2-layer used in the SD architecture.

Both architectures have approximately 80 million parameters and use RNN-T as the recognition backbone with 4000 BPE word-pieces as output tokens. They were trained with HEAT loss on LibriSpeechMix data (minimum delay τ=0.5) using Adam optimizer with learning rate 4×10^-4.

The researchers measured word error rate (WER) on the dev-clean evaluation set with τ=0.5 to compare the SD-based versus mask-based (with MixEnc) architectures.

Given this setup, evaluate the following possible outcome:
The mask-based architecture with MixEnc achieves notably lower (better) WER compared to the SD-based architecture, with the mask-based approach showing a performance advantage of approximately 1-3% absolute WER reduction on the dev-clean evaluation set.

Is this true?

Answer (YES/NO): YES